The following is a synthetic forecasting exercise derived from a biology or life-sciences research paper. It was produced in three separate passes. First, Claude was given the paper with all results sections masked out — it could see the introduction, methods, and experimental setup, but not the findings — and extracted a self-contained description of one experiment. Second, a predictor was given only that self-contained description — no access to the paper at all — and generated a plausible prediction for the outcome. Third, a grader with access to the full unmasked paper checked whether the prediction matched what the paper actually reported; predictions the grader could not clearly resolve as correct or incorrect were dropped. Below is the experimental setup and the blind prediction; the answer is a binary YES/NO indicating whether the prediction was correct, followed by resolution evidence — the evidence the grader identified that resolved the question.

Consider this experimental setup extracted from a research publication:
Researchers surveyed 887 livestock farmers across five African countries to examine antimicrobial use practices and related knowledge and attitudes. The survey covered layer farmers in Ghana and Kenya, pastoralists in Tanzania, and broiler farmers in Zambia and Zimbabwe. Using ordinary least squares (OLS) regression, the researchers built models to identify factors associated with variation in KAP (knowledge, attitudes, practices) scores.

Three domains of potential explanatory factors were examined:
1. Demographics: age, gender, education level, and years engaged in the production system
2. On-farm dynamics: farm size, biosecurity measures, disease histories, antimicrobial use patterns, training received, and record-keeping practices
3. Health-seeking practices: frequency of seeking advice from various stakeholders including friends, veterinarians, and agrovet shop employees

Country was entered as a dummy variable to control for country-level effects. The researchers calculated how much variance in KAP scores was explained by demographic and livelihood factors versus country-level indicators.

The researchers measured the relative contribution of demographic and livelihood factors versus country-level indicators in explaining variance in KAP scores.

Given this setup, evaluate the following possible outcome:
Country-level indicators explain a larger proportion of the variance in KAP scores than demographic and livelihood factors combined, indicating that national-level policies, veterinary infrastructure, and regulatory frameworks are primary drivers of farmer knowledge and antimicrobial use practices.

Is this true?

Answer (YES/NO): NO